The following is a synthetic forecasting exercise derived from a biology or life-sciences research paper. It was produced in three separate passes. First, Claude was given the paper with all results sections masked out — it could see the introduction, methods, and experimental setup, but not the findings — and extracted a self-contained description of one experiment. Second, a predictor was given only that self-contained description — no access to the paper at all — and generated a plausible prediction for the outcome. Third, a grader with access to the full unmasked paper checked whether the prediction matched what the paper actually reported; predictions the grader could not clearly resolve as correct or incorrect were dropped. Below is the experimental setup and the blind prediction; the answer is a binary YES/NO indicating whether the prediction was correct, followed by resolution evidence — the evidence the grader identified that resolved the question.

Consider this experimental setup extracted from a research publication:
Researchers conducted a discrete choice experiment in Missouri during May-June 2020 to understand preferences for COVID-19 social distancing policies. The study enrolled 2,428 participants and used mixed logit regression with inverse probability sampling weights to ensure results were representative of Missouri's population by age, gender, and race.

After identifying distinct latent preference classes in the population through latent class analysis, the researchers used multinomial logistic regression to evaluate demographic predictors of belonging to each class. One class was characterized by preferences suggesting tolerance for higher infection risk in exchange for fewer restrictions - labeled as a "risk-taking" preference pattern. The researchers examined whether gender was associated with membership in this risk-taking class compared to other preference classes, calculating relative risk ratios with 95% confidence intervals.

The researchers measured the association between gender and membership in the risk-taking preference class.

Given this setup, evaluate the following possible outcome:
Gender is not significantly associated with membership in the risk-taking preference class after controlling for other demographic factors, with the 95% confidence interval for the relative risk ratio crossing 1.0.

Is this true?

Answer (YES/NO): NO